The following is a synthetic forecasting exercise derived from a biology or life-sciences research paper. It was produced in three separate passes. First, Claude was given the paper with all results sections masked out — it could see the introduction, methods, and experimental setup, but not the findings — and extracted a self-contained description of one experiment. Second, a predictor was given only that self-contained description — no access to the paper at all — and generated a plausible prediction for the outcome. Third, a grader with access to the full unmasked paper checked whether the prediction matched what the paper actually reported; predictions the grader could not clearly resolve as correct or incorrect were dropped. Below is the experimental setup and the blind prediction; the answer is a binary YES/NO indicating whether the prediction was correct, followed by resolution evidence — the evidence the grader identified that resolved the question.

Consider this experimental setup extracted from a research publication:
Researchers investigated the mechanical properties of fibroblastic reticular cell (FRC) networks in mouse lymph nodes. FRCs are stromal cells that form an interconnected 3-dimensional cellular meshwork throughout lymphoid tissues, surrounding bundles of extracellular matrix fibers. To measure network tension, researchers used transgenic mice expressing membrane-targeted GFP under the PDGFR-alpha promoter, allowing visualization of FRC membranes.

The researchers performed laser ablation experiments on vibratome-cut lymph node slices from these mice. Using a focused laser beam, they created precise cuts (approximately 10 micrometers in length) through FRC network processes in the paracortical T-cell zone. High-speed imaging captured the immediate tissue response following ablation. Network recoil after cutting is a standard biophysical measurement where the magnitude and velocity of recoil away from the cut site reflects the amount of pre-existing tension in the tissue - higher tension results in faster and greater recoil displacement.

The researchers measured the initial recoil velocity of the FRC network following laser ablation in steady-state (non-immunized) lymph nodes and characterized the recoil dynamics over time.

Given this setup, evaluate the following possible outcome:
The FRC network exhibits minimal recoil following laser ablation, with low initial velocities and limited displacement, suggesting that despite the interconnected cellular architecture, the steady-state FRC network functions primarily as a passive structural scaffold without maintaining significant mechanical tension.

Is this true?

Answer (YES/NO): NO